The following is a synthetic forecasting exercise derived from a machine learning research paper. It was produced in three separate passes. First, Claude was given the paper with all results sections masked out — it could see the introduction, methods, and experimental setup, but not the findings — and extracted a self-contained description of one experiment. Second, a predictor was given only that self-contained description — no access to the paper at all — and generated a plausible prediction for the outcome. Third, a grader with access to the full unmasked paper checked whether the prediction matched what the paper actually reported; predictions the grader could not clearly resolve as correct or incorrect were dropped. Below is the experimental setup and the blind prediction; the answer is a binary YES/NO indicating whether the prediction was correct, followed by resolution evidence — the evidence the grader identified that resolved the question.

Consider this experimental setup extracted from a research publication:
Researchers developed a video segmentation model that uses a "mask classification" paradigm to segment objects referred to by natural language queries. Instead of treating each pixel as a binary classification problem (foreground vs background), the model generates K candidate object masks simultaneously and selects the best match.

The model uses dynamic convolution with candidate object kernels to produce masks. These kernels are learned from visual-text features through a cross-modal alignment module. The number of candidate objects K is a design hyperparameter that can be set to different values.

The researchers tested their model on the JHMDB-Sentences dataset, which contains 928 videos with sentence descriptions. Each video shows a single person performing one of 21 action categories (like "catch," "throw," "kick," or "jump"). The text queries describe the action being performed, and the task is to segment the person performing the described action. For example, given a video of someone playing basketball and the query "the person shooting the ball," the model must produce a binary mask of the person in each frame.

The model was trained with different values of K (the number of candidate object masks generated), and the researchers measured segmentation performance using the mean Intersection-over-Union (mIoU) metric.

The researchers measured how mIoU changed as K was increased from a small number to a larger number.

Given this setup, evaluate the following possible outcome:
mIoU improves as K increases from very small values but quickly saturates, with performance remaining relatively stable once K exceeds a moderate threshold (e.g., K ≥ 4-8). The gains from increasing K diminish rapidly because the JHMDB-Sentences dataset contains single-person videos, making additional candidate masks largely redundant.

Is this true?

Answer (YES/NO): NO